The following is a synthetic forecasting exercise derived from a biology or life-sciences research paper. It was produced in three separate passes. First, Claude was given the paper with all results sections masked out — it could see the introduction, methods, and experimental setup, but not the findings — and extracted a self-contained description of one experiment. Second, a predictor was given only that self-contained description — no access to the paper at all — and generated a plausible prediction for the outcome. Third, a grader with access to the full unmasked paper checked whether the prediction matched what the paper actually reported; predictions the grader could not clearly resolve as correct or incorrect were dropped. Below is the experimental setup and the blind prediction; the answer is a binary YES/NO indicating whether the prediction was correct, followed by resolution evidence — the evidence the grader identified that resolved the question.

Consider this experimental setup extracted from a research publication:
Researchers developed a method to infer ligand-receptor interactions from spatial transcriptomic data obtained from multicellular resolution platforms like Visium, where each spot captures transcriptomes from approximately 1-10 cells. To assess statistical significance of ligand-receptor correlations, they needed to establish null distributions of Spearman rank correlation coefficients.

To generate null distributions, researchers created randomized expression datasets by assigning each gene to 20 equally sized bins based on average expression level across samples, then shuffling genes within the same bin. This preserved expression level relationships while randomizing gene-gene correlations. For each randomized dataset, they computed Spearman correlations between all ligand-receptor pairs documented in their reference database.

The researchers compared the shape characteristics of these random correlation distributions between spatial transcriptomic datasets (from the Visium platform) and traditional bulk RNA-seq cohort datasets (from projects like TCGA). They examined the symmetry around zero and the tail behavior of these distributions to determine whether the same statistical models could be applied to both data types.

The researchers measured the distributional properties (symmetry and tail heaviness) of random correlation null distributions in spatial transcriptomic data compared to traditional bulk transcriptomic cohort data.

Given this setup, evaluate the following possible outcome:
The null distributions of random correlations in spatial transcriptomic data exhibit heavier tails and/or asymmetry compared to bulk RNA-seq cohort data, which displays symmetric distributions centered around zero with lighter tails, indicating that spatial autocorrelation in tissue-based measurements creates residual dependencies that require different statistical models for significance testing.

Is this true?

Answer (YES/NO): YES